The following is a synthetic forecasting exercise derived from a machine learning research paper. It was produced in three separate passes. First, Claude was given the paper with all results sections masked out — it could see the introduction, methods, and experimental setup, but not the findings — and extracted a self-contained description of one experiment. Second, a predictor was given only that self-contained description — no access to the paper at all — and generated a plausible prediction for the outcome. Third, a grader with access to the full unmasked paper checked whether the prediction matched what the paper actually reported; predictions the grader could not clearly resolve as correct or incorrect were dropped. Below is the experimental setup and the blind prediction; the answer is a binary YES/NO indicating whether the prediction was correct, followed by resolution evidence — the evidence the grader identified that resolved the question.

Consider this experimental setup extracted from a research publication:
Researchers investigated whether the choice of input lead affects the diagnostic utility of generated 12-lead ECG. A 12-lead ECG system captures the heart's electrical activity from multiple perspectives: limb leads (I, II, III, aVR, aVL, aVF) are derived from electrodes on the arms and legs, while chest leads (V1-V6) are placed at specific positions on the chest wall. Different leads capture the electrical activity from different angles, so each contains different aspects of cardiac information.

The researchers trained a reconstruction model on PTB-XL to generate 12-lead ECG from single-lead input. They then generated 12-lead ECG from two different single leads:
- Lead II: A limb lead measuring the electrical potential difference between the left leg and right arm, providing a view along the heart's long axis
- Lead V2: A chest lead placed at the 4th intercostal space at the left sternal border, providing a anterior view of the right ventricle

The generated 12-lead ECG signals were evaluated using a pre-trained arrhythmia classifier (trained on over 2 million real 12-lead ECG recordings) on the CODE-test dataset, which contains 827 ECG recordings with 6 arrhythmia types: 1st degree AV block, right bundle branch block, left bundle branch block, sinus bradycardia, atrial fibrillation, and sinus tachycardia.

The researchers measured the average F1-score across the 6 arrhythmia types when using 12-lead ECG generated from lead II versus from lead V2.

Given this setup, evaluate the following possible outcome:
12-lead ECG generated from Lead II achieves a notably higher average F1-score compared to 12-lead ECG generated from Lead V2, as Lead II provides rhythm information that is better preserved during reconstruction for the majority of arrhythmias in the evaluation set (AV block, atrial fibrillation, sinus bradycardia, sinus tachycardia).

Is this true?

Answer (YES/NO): YES